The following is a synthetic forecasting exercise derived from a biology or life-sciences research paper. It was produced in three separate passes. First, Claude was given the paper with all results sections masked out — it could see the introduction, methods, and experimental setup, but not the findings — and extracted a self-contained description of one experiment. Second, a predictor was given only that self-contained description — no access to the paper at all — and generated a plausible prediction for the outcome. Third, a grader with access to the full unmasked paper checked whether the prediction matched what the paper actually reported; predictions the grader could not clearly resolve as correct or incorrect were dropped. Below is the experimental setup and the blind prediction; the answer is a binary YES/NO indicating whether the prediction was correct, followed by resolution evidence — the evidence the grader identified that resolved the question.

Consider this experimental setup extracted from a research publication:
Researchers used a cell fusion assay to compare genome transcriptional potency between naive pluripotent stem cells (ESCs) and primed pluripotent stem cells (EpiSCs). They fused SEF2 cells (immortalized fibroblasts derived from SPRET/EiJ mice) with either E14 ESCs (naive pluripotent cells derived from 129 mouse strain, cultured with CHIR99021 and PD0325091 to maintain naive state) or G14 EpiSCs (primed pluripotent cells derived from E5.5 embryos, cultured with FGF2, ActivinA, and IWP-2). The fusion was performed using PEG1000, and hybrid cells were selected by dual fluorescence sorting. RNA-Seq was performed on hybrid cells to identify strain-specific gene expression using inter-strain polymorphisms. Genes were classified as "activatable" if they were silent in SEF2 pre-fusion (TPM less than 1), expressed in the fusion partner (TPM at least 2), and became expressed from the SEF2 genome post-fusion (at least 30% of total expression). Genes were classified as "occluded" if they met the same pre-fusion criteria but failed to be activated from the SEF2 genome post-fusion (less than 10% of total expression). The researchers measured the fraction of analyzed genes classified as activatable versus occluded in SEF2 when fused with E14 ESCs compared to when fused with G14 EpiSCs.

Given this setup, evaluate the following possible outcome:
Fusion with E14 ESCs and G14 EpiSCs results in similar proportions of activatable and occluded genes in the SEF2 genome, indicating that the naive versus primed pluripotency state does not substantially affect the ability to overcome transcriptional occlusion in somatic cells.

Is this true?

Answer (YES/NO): NO